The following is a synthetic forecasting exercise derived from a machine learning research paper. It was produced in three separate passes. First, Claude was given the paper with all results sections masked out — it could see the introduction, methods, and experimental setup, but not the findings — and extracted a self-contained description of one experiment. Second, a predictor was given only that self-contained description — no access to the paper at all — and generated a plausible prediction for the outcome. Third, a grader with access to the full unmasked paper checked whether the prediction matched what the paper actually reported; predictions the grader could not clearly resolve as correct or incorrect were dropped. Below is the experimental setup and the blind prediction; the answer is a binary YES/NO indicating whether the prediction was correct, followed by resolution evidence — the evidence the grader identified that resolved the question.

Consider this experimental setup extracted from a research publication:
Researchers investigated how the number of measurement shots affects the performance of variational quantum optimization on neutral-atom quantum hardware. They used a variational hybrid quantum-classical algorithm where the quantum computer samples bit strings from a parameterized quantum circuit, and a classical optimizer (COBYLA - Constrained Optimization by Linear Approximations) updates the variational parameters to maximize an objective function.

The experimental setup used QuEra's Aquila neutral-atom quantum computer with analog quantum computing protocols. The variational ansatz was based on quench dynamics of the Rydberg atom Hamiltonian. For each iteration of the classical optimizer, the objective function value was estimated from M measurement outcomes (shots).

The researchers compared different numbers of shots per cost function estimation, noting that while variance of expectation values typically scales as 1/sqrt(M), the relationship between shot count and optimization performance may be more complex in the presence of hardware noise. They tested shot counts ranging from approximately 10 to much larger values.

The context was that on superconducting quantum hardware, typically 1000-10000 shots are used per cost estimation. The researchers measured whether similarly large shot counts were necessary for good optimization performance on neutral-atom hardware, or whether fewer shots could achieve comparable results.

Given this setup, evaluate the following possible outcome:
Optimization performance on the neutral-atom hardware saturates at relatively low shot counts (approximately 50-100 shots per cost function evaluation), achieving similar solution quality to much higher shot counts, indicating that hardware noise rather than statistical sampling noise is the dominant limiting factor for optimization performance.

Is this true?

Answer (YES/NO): YES